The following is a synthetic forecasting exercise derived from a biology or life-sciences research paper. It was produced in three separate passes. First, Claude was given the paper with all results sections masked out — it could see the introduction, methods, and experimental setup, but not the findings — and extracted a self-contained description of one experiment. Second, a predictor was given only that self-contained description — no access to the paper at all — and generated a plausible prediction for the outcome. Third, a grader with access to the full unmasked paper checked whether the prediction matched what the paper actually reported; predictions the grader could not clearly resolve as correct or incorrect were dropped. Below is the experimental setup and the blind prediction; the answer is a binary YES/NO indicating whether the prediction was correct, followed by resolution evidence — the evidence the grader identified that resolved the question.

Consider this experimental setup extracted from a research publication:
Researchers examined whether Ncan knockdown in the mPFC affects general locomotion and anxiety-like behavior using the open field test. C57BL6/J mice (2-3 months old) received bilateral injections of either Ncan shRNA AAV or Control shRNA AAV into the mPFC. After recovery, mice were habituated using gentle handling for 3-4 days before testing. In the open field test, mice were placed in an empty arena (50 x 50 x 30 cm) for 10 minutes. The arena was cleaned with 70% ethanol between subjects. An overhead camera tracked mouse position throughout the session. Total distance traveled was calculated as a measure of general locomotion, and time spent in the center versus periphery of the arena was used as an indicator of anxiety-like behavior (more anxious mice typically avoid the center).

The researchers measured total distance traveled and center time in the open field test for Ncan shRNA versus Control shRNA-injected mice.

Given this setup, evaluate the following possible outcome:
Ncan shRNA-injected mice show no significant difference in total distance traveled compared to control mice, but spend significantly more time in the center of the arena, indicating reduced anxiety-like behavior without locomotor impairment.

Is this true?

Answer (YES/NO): NO